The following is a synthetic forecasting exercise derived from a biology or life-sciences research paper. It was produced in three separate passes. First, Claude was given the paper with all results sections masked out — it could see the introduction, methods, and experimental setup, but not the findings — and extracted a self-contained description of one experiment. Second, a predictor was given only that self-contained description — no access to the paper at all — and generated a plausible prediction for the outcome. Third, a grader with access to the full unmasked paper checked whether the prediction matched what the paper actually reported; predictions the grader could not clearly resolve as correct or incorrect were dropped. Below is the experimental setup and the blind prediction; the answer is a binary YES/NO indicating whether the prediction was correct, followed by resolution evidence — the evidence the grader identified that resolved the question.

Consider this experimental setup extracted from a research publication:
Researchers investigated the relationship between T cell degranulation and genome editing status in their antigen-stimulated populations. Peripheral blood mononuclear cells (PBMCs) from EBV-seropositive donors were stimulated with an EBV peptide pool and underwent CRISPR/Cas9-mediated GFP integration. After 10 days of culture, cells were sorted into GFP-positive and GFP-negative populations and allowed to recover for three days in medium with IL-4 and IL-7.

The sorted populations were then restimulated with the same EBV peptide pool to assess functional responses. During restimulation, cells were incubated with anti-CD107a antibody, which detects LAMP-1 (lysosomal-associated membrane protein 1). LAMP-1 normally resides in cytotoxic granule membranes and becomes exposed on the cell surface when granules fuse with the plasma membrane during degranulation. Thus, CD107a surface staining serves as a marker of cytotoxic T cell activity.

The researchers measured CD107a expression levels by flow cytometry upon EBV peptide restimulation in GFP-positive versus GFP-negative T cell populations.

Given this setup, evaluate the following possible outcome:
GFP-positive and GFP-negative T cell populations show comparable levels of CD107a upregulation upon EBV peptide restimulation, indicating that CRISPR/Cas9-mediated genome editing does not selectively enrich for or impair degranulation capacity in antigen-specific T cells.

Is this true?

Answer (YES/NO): NO